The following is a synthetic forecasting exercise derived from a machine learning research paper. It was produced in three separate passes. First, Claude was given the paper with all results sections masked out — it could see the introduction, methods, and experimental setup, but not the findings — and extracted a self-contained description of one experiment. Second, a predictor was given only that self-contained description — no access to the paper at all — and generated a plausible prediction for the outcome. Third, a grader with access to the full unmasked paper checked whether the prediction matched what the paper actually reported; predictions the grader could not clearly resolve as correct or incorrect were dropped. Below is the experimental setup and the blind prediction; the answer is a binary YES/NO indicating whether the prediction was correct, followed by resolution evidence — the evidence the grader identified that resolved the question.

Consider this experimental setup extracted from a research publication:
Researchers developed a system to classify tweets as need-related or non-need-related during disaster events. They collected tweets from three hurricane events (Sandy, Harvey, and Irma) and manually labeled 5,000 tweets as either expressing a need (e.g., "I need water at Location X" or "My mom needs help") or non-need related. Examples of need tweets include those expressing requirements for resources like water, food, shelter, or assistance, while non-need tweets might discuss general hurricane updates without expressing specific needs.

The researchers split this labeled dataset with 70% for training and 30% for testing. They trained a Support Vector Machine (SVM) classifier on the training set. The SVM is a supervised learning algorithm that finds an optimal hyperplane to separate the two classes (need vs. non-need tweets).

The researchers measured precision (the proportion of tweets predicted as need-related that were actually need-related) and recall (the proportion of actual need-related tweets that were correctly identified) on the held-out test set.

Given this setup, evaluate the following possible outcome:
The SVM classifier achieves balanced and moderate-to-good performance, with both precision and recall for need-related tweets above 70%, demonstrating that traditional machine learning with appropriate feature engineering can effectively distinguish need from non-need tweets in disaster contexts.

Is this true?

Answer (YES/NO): YES